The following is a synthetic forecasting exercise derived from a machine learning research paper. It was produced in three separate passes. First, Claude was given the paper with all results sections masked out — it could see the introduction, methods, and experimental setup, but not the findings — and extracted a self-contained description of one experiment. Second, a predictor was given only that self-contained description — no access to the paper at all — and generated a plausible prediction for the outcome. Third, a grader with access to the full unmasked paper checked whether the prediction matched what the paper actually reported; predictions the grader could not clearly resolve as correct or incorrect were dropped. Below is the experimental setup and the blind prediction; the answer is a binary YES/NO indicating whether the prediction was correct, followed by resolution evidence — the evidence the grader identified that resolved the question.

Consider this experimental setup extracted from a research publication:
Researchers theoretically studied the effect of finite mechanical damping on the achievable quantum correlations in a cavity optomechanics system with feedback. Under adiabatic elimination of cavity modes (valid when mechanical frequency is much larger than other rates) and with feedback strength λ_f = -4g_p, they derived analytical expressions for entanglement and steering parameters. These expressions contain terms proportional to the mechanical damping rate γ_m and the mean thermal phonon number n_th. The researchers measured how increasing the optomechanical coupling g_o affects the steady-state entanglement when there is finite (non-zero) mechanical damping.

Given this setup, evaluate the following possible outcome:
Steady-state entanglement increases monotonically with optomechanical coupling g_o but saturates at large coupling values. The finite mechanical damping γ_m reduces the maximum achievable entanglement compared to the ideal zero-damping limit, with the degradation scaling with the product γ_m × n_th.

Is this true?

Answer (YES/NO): NO